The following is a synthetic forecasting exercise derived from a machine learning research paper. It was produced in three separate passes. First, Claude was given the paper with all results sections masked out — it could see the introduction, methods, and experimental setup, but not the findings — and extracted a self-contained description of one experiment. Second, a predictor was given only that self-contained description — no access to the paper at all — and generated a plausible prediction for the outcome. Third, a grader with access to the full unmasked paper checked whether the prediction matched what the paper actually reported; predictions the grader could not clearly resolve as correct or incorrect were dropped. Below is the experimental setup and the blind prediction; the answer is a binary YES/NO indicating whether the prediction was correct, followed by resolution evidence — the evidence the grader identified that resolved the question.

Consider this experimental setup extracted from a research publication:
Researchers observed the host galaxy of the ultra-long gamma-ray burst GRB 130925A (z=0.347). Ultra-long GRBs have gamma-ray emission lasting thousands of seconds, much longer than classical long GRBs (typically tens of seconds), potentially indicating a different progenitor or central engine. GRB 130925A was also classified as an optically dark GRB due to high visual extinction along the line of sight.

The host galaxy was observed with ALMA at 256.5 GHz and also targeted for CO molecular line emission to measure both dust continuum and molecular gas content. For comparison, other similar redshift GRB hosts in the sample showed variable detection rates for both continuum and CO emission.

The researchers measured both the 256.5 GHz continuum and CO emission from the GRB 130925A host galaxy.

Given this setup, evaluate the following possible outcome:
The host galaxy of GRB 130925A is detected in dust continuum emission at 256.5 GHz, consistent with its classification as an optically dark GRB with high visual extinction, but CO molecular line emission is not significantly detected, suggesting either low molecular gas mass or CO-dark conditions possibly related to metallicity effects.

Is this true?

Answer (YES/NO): NO